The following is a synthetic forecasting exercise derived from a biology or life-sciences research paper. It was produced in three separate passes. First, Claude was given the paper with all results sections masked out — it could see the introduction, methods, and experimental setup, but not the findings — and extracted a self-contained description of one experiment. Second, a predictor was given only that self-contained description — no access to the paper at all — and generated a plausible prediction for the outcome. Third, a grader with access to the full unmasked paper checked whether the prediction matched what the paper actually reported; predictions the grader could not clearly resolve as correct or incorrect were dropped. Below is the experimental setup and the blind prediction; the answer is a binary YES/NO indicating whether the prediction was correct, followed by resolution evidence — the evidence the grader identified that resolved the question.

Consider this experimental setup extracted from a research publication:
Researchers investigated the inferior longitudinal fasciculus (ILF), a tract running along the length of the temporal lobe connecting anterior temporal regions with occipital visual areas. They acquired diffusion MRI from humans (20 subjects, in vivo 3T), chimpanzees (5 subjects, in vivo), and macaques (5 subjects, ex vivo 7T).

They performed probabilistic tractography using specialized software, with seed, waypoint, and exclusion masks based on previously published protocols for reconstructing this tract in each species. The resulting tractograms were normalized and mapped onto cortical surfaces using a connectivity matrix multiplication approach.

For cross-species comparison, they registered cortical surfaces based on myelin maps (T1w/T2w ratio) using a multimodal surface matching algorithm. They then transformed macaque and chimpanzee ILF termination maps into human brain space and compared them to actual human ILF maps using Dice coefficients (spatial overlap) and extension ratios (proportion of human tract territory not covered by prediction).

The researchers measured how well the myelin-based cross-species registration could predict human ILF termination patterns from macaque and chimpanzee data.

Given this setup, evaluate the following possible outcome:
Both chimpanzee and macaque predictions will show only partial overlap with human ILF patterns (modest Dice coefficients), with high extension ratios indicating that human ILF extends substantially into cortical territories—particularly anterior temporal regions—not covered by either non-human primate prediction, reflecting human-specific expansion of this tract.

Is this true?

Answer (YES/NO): NO